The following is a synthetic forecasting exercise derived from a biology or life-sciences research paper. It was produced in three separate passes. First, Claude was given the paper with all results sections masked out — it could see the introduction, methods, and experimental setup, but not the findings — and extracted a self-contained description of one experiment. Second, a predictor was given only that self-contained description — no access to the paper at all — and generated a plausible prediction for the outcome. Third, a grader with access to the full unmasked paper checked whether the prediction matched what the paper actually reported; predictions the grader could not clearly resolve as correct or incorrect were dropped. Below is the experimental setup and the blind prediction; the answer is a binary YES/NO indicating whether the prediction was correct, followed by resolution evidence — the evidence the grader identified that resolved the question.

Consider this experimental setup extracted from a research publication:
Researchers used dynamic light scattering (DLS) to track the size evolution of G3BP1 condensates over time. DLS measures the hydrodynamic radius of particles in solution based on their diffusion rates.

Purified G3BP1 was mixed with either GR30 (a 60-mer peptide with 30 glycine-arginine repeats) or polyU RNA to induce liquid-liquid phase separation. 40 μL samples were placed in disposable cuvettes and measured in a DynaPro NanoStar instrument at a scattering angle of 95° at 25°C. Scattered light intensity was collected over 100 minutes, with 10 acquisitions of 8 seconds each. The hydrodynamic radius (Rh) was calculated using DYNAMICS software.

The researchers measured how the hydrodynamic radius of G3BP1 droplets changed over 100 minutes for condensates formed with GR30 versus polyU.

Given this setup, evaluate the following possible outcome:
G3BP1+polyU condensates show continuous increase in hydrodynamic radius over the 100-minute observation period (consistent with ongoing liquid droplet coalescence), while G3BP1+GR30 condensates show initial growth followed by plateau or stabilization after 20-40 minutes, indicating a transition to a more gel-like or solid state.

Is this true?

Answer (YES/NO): NO